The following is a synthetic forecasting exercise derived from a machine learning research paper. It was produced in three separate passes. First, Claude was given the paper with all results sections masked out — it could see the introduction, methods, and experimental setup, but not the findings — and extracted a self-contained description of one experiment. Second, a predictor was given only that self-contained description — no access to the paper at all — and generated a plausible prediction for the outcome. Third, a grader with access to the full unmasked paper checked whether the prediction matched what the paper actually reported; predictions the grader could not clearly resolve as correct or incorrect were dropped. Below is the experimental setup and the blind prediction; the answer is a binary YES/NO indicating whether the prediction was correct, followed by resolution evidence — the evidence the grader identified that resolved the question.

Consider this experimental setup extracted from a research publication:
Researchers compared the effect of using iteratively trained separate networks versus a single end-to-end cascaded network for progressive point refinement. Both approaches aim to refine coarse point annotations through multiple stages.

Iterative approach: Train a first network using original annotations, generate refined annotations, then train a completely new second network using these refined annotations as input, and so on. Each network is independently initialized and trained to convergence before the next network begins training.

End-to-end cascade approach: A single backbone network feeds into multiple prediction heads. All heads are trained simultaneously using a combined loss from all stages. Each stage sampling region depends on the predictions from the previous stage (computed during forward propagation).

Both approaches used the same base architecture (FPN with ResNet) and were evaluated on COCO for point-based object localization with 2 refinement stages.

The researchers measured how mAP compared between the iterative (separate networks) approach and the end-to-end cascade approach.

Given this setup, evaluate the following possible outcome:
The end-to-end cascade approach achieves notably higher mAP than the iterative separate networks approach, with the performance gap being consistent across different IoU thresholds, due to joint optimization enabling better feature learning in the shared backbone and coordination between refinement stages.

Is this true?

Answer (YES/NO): NO